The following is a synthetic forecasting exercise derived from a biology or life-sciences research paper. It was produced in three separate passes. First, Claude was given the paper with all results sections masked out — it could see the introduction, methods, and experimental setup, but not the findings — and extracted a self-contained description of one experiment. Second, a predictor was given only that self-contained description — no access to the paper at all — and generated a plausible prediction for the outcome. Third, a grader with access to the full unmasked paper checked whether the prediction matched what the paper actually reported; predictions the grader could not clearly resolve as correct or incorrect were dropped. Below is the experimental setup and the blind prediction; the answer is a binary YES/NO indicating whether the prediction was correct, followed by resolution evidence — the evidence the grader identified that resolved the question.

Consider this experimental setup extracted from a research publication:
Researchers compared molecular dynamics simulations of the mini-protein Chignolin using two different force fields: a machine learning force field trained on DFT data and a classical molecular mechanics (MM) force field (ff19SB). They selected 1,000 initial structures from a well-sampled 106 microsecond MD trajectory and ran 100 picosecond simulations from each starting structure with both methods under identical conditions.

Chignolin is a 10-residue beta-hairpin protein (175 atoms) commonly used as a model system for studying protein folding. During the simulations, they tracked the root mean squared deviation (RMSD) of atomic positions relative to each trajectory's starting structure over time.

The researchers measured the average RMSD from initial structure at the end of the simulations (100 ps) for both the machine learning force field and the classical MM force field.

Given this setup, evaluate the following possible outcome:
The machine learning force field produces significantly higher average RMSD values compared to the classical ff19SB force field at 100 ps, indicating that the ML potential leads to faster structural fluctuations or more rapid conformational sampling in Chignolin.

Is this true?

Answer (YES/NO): YES